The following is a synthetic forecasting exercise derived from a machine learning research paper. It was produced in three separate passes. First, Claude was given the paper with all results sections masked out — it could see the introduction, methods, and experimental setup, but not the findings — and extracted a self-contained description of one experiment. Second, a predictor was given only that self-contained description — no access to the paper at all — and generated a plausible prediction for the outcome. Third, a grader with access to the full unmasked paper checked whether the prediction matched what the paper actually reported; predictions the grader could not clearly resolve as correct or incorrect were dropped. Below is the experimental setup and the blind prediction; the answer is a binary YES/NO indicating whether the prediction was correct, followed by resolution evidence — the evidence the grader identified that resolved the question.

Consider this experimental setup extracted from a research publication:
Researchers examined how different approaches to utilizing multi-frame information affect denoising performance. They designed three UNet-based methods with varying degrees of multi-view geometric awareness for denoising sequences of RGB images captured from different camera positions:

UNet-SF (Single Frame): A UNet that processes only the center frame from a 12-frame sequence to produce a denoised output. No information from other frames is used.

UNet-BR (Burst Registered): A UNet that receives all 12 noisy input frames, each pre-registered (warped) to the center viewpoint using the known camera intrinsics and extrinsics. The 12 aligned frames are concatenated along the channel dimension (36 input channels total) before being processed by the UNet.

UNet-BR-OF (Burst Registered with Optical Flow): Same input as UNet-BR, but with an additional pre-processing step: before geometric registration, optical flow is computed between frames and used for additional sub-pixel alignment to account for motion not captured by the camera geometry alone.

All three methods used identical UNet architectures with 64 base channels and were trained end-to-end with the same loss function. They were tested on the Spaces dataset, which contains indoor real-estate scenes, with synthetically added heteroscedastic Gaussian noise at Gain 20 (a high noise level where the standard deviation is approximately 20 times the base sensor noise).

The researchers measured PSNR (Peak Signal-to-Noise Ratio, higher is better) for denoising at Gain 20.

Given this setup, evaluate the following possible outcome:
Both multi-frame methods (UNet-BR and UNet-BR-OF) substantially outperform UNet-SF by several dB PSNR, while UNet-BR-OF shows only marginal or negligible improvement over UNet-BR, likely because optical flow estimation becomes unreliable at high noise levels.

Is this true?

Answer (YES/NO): NO